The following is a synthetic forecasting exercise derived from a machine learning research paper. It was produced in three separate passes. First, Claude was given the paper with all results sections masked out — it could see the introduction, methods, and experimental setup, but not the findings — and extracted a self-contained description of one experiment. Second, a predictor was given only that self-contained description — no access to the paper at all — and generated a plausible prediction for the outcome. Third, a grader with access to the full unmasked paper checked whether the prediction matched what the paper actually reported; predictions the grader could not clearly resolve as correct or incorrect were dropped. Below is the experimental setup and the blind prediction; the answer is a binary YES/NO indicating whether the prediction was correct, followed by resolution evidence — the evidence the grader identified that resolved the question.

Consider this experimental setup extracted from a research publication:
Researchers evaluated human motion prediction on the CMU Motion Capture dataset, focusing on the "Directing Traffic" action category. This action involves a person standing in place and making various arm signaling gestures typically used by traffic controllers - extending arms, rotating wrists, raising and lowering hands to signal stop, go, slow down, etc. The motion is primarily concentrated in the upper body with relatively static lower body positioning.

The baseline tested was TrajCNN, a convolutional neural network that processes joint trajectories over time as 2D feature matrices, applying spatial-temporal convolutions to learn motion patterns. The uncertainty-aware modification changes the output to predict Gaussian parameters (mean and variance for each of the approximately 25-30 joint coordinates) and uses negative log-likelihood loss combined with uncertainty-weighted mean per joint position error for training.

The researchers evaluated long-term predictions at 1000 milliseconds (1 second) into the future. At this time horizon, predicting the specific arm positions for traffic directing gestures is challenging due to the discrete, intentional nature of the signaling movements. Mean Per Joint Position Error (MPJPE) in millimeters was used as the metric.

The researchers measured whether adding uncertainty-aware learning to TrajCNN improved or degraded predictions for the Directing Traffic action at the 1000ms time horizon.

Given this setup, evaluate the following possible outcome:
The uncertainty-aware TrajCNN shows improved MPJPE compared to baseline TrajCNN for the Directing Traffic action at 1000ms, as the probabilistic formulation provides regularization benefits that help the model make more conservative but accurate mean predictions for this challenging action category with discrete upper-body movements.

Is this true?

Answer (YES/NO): NO